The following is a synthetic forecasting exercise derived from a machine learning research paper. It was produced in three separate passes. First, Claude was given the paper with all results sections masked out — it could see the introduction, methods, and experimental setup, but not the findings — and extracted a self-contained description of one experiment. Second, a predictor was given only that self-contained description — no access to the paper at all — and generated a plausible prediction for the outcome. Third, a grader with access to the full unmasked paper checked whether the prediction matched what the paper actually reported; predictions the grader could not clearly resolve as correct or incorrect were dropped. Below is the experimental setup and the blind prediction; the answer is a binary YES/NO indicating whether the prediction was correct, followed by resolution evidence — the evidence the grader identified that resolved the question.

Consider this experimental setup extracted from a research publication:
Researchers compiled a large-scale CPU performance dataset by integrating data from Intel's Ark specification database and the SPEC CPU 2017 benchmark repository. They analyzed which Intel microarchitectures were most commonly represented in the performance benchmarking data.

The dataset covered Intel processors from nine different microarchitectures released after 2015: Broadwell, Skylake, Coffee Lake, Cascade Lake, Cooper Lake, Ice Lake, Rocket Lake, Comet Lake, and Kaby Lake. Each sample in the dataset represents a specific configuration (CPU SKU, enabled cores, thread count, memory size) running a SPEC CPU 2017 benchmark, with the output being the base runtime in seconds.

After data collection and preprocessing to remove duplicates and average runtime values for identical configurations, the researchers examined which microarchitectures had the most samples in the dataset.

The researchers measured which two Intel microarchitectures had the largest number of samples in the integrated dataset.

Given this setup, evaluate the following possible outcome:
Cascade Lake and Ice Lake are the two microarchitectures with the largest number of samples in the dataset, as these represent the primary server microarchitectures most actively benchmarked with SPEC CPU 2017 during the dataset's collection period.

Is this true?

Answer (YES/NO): NO